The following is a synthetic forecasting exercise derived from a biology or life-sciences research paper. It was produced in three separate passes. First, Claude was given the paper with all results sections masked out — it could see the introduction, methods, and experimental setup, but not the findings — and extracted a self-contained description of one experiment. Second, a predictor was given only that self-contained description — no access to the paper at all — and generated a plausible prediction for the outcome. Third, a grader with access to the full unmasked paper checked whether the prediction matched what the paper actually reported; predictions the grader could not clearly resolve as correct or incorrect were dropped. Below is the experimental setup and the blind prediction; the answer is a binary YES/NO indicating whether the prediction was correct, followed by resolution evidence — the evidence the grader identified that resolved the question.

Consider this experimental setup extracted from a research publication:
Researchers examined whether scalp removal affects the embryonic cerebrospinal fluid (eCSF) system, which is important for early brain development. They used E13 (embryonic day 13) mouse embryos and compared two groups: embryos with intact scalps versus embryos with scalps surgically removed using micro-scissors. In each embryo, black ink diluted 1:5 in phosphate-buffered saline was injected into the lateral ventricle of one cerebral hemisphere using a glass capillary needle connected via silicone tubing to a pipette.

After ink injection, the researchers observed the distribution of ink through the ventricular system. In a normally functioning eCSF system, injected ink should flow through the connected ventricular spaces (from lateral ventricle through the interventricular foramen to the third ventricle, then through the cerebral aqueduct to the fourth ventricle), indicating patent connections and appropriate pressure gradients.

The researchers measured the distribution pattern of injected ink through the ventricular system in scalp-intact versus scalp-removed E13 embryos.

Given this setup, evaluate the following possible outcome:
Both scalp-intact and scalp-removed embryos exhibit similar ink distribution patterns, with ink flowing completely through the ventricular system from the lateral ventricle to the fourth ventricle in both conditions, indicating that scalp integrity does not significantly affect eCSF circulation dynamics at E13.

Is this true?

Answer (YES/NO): NO